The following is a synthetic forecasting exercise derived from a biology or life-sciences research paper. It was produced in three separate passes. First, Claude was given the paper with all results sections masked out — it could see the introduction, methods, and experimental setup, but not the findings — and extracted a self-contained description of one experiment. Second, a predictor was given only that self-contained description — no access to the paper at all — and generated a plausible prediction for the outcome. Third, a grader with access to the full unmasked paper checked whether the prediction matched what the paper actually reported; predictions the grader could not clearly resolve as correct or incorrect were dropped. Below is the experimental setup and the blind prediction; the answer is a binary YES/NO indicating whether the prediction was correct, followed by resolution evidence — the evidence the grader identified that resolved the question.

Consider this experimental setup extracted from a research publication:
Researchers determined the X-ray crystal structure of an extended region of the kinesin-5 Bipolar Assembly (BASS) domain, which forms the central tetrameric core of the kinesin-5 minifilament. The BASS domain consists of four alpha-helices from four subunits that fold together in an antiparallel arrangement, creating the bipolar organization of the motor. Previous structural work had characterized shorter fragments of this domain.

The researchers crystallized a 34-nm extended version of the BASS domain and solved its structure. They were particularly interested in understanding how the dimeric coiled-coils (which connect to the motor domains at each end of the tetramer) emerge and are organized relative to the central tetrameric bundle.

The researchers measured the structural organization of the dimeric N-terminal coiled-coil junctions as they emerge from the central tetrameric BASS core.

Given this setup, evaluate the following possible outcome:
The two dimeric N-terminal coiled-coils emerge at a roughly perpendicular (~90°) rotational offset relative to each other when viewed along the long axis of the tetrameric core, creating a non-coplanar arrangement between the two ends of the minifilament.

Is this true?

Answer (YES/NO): NO